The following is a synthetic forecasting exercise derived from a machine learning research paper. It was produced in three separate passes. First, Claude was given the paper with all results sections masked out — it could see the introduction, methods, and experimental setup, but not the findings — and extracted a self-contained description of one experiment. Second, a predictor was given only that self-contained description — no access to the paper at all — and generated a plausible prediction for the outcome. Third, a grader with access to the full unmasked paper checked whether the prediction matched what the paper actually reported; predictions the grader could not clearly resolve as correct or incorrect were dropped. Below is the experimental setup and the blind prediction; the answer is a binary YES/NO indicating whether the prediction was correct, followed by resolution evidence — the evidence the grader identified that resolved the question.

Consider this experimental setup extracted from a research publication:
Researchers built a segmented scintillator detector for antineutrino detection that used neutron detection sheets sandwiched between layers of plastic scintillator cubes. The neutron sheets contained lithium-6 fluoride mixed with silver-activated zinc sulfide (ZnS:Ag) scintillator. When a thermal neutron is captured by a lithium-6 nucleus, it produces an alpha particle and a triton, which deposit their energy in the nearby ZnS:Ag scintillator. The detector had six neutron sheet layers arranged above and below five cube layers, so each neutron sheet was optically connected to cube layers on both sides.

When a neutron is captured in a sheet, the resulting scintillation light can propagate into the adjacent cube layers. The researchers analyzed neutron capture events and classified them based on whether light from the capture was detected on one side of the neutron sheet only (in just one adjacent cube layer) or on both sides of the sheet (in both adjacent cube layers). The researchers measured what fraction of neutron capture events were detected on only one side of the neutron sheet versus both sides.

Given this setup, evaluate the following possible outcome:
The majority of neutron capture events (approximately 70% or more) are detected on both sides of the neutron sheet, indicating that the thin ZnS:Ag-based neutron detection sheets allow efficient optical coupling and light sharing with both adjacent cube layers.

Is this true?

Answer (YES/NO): NO